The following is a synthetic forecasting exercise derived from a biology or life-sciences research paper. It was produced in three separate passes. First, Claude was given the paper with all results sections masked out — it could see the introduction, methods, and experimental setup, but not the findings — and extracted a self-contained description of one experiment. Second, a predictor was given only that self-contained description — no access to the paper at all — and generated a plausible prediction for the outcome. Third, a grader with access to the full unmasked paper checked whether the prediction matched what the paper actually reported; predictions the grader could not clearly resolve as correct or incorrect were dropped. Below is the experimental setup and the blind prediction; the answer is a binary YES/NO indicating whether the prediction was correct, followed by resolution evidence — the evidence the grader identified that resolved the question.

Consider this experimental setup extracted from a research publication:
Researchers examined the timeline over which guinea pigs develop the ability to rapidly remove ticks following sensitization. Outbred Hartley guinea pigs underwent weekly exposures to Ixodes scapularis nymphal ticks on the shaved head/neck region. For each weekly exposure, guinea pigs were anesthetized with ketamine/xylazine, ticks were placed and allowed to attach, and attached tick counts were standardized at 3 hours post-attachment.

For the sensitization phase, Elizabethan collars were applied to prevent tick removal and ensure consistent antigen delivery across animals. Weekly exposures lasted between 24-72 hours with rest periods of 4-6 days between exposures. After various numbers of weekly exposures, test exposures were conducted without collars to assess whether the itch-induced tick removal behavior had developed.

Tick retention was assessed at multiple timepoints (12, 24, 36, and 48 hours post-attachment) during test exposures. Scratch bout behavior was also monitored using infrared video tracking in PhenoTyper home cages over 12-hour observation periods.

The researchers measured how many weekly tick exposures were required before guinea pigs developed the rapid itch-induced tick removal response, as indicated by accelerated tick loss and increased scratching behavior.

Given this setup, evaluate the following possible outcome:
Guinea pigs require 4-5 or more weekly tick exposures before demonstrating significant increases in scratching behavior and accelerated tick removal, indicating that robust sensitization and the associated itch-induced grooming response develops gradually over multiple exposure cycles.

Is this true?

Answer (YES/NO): NO